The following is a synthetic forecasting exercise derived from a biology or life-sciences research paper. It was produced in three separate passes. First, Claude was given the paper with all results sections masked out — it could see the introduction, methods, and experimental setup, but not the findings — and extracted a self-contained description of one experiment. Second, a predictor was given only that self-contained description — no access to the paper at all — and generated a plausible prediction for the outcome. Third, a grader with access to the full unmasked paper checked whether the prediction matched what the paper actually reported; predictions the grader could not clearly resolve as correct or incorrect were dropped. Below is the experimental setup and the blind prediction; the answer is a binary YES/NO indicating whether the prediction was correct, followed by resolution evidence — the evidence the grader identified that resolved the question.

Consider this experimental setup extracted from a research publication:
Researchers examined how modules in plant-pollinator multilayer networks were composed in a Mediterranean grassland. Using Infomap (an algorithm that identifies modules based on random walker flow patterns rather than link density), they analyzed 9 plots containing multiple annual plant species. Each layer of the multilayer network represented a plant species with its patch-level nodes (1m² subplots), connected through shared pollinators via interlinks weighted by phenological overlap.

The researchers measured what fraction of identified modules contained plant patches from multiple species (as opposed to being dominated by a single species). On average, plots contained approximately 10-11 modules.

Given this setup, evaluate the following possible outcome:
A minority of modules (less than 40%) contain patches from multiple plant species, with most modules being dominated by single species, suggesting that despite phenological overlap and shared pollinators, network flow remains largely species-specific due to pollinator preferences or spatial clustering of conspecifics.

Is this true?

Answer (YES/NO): YES